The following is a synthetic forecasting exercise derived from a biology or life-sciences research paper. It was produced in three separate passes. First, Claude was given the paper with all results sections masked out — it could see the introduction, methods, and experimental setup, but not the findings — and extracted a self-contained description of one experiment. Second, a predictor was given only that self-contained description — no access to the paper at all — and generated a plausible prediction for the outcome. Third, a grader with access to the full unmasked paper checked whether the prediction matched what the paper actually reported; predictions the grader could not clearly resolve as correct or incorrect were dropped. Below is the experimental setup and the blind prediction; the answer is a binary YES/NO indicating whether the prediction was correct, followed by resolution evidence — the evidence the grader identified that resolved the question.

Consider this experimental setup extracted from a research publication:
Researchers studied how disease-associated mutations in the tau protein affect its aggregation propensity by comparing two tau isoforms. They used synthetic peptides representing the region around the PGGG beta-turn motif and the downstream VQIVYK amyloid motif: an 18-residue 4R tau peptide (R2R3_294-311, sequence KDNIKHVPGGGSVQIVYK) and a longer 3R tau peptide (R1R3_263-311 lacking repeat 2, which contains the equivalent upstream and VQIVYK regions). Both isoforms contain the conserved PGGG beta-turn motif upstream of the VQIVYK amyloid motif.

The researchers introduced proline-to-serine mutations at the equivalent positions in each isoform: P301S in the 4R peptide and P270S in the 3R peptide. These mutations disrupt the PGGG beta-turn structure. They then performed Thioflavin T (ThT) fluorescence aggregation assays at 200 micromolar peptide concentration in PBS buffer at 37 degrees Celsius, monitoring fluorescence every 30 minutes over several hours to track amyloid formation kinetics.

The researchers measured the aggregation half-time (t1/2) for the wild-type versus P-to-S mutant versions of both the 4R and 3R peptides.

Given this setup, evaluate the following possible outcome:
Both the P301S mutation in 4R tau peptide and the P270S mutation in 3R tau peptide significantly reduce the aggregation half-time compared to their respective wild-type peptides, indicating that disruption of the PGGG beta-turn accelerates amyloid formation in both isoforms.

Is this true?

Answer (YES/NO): NO